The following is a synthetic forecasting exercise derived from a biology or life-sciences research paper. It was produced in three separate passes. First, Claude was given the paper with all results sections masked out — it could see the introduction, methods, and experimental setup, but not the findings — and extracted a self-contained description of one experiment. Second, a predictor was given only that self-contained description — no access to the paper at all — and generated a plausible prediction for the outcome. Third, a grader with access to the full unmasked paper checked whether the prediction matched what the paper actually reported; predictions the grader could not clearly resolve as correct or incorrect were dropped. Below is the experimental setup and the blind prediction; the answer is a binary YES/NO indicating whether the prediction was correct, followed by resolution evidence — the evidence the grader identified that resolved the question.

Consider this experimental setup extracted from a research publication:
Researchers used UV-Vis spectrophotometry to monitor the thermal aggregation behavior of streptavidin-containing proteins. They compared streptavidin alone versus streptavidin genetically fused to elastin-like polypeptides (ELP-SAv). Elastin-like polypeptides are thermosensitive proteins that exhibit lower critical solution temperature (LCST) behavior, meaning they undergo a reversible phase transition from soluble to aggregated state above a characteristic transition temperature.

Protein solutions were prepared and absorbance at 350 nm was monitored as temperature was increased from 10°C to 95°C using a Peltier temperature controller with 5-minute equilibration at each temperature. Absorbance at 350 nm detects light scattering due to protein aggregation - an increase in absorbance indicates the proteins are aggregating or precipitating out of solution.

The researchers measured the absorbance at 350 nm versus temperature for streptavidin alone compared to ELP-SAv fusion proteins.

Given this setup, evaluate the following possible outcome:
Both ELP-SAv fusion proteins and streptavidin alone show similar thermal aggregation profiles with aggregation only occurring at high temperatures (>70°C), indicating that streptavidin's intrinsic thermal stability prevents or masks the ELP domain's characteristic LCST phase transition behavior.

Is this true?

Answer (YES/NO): NO